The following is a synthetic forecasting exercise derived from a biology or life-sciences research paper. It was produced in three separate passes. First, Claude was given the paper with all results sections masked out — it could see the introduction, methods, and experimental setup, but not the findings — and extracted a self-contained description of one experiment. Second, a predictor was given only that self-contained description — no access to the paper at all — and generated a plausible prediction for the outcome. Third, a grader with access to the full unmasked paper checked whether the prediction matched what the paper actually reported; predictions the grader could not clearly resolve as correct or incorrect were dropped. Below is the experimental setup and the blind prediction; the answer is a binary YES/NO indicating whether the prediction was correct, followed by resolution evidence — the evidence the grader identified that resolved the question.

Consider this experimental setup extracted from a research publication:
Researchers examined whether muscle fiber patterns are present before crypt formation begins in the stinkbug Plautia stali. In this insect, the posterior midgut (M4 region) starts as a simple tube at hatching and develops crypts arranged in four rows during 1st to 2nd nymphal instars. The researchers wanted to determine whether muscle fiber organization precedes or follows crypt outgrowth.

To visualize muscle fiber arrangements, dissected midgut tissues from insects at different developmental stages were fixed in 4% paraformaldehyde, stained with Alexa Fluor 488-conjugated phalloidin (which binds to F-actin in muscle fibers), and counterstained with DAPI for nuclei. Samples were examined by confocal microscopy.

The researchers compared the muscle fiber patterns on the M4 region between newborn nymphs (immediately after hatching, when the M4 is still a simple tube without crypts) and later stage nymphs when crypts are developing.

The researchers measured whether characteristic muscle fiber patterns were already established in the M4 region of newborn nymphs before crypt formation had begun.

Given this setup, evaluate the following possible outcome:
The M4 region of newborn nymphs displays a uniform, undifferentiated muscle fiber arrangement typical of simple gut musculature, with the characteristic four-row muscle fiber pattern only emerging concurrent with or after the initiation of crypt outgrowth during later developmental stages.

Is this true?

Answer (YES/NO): NO